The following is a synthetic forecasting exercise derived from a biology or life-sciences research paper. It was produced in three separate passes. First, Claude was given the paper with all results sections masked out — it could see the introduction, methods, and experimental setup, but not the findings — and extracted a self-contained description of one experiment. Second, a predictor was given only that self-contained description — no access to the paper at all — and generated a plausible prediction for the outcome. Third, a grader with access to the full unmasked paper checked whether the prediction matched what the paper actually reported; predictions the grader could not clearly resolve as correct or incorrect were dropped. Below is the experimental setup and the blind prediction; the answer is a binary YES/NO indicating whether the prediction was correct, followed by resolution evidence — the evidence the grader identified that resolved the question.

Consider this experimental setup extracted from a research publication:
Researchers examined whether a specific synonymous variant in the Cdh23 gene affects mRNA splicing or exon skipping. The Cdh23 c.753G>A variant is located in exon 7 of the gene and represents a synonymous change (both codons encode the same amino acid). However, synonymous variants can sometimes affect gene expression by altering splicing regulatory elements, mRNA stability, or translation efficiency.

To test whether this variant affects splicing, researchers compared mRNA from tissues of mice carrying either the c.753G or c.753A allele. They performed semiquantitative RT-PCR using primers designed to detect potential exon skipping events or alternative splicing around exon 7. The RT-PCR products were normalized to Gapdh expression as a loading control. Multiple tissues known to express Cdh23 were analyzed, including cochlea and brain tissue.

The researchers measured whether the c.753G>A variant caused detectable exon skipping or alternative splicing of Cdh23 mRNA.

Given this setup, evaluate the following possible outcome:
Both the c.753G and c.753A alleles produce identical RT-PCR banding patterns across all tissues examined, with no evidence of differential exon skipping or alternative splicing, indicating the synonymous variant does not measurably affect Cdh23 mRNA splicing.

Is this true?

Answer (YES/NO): NO